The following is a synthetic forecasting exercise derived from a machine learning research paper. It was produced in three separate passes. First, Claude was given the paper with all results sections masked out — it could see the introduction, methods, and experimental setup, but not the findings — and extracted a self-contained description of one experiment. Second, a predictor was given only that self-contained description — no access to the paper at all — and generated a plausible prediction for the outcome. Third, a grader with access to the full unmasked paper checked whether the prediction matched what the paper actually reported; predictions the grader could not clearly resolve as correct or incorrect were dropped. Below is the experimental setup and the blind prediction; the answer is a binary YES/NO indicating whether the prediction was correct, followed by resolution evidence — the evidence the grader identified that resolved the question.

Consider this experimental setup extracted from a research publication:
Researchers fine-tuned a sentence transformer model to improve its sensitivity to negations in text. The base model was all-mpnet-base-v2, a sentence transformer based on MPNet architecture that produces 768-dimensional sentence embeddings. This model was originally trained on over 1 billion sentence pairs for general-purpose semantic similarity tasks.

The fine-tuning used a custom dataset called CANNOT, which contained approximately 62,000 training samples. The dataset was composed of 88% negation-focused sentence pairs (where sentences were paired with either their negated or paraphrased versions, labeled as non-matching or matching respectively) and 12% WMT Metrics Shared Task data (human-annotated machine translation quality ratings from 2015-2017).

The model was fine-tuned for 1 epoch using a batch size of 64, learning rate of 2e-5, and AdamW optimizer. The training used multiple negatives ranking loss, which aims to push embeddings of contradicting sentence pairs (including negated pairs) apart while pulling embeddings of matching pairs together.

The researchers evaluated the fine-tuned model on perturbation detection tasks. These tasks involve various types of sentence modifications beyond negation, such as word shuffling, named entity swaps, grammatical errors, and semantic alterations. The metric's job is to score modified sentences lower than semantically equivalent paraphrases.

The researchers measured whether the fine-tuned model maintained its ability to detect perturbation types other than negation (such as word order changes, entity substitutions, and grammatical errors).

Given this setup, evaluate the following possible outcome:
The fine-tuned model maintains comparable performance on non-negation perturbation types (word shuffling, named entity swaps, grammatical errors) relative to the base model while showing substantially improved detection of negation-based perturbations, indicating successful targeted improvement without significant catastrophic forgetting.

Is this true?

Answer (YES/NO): YES